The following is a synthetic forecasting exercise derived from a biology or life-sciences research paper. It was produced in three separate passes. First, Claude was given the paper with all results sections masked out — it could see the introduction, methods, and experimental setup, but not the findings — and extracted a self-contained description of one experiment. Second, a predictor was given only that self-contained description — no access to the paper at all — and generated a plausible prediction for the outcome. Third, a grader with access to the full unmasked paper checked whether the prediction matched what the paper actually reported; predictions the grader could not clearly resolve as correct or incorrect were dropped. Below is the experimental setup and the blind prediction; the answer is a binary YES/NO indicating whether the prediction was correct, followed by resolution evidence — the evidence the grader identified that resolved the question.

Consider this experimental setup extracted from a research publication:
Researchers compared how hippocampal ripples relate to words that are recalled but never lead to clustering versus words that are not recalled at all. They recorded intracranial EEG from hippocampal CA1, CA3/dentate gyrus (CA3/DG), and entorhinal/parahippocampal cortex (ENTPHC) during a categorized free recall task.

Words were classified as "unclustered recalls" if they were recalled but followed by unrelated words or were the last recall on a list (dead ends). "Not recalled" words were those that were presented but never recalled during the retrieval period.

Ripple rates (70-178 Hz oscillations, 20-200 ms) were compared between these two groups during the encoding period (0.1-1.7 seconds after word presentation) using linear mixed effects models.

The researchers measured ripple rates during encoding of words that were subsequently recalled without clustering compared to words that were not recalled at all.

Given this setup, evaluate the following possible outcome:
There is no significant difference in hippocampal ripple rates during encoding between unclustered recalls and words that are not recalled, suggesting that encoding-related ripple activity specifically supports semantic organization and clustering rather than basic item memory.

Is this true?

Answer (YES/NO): YES